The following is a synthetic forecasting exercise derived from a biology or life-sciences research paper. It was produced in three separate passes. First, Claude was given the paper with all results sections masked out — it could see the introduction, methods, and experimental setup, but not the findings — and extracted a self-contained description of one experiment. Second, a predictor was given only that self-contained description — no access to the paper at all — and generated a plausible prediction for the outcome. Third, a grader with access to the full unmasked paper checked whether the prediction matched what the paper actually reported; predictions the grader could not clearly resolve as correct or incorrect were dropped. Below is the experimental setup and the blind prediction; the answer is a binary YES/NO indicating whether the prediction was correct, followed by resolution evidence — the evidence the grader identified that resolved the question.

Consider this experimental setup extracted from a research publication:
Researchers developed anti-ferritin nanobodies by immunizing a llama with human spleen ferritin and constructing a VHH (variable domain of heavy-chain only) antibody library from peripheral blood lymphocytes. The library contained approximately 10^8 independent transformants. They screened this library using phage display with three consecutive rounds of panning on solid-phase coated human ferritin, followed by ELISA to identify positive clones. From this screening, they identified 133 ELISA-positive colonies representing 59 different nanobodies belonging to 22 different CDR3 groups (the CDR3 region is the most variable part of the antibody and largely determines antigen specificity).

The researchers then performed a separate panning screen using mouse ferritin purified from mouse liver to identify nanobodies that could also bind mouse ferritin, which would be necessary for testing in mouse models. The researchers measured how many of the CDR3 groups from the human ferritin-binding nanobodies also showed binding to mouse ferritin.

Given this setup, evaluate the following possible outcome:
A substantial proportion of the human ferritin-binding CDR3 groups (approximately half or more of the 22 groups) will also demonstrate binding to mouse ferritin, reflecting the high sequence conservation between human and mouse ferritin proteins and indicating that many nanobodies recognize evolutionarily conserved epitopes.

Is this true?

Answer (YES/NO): NO